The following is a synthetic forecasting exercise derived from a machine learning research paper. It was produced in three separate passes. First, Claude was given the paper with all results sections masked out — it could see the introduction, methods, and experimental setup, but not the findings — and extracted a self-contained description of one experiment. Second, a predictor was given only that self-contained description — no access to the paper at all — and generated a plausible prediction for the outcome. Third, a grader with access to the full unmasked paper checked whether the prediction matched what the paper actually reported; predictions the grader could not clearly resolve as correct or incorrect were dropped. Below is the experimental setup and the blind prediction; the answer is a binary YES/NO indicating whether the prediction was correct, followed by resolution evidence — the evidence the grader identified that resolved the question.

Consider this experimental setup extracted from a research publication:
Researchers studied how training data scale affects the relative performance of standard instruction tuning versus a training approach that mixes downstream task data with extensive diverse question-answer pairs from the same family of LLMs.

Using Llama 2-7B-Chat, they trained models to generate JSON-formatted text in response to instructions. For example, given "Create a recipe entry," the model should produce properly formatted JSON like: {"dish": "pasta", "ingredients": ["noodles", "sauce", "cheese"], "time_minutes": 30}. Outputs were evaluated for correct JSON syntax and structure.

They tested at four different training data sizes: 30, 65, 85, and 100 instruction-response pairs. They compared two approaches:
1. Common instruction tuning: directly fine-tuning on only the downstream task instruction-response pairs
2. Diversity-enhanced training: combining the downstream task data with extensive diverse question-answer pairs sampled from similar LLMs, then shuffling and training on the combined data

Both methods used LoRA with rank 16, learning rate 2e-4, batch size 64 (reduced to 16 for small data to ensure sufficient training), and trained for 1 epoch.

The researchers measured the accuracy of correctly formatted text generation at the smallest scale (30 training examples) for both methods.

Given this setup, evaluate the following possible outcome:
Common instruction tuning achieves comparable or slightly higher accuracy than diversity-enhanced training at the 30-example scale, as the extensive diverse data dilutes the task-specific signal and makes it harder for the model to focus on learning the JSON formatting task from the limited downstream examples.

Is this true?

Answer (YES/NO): YES